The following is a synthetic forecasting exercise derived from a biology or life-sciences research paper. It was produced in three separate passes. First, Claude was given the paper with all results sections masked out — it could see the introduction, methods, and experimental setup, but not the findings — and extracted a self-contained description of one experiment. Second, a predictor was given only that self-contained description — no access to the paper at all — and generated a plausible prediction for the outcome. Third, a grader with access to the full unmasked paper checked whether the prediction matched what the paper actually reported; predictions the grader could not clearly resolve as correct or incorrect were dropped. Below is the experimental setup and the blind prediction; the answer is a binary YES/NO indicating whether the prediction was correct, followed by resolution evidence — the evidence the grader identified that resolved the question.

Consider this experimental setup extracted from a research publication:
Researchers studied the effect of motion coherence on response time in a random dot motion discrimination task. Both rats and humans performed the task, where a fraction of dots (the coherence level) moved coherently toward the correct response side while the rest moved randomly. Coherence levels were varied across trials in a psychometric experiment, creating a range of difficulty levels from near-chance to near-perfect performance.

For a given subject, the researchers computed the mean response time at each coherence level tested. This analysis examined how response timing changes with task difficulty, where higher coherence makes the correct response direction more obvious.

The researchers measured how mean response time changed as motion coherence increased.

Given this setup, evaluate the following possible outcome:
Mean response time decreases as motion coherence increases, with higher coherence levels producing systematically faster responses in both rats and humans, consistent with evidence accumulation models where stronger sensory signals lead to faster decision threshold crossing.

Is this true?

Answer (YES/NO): YES